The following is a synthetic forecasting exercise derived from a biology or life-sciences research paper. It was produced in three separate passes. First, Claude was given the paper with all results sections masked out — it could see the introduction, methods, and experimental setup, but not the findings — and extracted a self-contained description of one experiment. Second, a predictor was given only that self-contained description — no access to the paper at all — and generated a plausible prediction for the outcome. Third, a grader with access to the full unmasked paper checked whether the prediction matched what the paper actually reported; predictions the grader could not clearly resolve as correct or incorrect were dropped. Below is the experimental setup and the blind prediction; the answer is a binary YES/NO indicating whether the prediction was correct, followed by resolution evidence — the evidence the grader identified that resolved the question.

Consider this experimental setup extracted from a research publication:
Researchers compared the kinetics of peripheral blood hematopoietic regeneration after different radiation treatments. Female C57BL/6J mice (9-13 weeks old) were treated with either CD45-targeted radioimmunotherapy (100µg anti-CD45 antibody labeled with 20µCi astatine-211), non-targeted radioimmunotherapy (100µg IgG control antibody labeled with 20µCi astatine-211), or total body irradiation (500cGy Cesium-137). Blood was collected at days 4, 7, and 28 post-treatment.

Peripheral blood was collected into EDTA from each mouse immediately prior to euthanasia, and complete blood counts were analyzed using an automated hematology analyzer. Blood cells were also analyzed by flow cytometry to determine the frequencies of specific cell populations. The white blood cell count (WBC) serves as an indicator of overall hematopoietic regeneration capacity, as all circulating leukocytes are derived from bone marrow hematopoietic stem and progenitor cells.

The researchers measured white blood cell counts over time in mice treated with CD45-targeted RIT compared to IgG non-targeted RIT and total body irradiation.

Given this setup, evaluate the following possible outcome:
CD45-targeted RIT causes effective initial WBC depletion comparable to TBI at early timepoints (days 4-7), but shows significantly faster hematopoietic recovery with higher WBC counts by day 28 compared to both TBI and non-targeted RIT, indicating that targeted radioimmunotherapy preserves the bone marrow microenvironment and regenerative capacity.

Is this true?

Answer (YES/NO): NO